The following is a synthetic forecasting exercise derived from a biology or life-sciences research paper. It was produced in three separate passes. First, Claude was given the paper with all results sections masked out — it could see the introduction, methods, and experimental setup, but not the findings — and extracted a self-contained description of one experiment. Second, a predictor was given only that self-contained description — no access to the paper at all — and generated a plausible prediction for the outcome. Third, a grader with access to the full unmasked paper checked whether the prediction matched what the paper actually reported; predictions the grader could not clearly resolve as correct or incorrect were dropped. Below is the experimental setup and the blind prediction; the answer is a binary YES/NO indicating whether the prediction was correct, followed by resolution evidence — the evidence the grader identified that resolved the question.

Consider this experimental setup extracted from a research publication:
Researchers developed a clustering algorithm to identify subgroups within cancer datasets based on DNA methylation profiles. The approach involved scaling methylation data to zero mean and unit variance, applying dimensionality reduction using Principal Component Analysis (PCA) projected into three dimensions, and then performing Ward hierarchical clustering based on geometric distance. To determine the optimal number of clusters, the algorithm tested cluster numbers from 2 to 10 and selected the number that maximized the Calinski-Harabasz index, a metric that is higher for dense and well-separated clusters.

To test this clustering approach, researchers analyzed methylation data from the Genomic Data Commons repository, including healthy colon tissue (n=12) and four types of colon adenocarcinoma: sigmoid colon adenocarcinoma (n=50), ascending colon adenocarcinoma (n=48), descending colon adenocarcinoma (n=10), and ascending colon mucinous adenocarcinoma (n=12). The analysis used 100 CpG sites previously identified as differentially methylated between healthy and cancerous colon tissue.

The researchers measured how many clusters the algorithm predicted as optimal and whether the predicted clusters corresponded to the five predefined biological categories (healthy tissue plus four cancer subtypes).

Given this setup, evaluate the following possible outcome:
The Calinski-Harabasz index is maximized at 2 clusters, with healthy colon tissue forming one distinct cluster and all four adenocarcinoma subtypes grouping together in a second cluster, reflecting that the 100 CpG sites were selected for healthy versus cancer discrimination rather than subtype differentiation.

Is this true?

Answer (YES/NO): YES